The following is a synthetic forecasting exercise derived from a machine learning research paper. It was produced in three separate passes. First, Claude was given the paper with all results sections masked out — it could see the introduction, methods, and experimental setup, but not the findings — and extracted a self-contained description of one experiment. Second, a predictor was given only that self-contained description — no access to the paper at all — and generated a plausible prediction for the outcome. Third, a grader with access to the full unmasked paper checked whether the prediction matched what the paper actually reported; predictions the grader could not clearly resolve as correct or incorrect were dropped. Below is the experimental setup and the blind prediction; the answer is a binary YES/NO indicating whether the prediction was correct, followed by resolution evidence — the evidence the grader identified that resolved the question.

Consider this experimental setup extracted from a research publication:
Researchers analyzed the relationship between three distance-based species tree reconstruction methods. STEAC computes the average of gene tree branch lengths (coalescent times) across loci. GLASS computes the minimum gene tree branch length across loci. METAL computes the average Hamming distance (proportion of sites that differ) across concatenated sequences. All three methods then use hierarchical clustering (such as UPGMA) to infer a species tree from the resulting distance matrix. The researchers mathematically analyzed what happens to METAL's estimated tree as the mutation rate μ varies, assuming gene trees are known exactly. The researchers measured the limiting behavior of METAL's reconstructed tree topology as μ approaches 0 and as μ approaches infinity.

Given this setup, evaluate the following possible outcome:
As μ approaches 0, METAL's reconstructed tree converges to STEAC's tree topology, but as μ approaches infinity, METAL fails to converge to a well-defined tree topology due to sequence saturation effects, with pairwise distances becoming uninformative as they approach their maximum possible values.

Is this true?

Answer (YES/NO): NO